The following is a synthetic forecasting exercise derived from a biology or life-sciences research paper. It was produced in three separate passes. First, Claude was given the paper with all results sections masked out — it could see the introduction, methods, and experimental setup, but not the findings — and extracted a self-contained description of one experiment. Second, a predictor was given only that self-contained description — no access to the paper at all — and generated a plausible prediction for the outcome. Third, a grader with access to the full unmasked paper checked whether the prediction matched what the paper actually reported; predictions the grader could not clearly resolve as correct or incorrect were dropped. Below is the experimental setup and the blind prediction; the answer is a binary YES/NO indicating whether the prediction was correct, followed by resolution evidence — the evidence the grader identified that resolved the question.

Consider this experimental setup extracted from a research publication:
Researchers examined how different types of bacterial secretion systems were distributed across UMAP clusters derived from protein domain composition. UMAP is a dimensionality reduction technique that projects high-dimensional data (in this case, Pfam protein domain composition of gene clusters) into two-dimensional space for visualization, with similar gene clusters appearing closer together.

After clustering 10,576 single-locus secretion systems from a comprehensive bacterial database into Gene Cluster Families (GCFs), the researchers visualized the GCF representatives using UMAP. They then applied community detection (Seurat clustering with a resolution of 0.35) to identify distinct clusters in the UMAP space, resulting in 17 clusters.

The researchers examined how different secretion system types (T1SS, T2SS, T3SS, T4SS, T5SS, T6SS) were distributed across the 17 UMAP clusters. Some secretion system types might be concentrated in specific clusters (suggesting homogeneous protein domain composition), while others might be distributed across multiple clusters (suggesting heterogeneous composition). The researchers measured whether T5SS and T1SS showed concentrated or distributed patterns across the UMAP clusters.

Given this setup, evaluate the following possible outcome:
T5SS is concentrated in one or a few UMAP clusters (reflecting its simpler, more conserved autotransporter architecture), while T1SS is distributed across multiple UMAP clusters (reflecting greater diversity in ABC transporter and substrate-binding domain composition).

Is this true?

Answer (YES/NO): NO